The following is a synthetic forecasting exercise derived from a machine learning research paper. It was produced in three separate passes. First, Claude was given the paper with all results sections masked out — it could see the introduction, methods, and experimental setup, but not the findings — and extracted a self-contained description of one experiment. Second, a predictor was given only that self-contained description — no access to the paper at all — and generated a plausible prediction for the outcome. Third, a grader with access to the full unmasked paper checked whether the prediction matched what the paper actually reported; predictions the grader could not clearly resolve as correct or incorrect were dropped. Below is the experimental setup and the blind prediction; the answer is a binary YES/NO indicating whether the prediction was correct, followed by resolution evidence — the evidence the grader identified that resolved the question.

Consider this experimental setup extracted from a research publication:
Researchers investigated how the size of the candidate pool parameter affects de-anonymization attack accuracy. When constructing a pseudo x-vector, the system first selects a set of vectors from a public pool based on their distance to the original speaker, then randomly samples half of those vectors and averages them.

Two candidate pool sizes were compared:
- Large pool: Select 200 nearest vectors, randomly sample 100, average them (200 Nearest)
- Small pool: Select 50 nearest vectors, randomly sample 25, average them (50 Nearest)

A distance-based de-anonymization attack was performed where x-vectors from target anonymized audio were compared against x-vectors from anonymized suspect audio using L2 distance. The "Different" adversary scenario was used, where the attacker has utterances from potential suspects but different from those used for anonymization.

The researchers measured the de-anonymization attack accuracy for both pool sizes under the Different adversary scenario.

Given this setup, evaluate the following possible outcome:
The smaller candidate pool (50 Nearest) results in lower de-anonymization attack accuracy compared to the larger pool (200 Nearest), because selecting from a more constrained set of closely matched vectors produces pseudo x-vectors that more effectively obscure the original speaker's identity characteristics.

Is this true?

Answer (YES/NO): YES